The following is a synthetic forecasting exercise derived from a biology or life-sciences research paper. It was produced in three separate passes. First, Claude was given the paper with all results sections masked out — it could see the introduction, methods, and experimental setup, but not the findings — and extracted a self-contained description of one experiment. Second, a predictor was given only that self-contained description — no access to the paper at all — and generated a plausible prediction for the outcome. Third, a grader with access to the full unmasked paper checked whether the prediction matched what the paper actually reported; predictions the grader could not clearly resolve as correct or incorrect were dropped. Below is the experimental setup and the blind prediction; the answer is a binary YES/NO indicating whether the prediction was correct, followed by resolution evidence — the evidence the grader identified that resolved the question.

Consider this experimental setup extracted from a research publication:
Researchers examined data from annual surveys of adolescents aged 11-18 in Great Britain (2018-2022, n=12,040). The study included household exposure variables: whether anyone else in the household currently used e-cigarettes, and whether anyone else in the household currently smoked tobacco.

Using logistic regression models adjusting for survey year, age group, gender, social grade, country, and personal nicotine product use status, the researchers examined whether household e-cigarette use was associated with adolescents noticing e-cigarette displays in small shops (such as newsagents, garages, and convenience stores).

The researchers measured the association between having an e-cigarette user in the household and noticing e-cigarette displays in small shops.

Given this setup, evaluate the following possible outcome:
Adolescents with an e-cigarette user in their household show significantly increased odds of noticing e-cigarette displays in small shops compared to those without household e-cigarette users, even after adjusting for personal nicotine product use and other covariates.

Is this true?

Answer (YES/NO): YES